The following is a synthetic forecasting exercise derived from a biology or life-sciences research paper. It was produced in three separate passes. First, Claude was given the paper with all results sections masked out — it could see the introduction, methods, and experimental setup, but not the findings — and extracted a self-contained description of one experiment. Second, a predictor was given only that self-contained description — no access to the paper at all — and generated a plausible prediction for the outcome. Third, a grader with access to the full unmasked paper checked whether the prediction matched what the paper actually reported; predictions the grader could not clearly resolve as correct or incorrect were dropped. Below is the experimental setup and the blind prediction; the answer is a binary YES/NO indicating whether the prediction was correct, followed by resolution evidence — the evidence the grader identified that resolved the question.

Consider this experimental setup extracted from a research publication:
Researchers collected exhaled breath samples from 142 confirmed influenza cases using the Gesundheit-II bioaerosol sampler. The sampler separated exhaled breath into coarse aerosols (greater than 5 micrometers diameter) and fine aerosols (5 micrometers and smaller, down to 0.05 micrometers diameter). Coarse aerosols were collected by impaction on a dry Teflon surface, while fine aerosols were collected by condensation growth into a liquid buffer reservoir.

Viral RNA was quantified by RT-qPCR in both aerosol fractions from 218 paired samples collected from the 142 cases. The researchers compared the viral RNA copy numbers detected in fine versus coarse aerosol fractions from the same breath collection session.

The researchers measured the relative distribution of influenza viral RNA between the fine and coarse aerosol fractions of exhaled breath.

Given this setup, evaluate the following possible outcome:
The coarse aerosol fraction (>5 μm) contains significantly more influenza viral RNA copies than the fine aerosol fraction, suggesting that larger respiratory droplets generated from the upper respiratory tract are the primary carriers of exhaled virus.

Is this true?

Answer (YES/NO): NO